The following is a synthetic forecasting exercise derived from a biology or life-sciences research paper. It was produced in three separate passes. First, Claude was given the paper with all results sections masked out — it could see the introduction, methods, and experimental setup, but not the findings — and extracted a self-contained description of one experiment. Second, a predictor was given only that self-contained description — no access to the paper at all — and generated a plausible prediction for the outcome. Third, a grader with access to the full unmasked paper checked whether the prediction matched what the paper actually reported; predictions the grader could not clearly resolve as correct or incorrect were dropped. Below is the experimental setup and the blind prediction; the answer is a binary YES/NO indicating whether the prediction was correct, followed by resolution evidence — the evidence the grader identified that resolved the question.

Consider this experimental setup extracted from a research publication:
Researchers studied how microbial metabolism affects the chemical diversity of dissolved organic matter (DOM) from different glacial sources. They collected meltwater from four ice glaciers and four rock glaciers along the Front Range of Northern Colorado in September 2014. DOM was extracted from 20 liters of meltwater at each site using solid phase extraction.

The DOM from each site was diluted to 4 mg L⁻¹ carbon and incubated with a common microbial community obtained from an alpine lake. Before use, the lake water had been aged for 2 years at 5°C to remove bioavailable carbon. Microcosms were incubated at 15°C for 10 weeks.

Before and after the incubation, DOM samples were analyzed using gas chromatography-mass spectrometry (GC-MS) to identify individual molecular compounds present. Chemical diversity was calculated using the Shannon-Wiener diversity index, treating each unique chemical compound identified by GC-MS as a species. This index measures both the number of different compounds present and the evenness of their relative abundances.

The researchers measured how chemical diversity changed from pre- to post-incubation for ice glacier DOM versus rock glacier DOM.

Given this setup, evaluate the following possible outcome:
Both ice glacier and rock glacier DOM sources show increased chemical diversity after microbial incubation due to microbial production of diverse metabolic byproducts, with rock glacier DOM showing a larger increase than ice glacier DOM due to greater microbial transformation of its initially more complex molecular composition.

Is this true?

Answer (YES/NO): NO